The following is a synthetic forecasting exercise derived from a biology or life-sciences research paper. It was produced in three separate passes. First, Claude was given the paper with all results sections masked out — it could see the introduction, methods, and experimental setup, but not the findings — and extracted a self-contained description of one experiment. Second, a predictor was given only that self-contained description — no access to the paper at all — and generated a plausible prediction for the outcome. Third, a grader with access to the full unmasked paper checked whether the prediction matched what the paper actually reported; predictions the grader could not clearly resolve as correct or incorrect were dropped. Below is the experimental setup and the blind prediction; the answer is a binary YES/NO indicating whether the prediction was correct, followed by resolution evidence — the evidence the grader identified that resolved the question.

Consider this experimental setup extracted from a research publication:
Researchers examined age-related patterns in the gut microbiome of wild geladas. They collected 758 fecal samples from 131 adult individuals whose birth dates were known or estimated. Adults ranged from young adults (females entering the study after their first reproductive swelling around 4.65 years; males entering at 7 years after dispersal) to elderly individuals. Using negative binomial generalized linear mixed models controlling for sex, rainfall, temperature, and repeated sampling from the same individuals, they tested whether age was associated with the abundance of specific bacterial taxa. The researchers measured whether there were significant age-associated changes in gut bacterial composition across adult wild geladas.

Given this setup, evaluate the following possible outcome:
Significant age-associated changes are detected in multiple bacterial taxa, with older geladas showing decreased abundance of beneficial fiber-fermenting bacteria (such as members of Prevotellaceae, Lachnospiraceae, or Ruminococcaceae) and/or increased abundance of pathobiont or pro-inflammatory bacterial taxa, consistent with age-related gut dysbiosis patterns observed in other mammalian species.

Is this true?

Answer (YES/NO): NO